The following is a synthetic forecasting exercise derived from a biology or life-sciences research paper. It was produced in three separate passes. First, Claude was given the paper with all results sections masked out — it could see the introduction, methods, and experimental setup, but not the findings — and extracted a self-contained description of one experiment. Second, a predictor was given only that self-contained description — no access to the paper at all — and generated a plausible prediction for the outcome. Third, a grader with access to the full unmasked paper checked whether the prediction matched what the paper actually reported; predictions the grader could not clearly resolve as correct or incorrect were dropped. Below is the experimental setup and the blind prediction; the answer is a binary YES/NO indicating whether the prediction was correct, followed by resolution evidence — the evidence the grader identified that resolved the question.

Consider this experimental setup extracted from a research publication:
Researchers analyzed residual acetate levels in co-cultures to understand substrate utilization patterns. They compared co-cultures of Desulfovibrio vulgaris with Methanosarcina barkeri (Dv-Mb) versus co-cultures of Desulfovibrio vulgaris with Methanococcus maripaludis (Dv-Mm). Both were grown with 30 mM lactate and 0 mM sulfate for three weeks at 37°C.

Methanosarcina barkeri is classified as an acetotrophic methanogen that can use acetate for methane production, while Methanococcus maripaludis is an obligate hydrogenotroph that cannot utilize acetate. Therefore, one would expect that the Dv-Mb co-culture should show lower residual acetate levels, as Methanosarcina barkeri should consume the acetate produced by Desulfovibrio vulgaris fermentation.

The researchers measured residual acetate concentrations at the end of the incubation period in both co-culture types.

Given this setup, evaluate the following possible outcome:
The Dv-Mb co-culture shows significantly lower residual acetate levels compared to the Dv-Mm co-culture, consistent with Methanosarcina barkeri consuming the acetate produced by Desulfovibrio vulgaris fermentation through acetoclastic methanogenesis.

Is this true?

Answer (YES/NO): NO